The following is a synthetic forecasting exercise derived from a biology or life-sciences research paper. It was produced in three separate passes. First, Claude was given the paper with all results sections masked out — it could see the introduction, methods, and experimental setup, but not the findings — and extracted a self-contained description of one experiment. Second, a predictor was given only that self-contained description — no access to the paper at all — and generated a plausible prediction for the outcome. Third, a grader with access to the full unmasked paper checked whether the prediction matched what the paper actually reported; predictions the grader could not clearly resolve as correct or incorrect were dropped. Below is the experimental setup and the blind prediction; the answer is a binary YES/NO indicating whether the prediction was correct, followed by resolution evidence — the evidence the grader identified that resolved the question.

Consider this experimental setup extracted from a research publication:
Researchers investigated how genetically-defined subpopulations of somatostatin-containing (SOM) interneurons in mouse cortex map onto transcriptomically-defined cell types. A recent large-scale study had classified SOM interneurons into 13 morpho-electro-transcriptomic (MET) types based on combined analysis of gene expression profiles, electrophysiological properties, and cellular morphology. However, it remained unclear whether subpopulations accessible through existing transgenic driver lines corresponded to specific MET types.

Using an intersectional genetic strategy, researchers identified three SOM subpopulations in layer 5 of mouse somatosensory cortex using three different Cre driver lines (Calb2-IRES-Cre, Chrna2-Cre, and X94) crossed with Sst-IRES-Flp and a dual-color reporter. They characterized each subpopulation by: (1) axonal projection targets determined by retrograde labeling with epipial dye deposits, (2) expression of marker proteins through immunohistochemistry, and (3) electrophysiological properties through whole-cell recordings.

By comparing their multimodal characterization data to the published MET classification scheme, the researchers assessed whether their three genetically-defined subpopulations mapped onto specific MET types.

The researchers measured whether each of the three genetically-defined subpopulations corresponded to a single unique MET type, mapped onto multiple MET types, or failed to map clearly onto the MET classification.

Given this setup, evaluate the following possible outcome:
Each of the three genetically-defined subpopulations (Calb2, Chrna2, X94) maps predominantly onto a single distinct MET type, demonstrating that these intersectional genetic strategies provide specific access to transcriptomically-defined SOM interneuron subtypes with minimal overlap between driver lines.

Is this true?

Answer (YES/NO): YES